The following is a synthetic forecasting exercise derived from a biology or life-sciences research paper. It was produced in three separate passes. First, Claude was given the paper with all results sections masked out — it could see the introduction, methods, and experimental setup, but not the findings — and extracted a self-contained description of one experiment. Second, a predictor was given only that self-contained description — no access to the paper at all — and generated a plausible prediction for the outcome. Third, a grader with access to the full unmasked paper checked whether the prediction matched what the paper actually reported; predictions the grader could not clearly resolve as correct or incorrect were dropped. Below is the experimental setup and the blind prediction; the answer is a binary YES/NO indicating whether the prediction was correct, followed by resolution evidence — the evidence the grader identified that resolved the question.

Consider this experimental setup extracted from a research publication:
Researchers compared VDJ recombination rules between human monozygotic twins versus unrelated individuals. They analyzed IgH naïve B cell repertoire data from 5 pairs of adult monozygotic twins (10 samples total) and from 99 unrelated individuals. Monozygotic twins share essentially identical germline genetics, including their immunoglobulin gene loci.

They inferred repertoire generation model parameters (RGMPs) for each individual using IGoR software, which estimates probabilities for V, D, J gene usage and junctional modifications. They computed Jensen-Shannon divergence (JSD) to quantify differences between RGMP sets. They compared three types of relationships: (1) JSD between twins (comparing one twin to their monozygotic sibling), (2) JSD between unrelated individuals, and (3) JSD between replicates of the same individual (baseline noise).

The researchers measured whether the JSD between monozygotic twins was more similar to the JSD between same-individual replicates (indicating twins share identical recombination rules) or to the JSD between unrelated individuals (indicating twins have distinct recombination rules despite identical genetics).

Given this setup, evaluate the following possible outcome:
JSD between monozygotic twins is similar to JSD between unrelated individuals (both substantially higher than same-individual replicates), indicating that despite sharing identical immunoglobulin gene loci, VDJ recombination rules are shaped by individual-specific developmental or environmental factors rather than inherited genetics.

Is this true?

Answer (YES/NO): YES